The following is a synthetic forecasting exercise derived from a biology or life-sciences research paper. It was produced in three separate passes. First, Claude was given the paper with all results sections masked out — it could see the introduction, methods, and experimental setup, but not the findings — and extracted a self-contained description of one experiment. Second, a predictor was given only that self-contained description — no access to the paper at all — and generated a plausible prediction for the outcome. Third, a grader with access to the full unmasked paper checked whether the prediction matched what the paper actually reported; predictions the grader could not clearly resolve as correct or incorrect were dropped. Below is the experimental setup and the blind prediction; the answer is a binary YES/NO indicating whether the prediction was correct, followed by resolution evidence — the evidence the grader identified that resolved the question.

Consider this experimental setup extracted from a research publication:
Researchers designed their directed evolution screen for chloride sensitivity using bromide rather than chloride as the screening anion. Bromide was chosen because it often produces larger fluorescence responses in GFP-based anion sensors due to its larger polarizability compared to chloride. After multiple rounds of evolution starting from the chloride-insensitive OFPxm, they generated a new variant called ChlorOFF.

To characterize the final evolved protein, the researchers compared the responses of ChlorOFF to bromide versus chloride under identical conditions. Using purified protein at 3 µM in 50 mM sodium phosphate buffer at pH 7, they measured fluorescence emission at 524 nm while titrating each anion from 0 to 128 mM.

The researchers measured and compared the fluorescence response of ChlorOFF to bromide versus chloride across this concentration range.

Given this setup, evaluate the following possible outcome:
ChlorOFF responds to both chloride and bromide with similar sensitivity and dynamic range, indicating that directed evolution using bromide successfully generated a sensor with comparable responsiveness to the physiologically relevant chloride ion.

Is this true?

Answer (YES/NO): NO